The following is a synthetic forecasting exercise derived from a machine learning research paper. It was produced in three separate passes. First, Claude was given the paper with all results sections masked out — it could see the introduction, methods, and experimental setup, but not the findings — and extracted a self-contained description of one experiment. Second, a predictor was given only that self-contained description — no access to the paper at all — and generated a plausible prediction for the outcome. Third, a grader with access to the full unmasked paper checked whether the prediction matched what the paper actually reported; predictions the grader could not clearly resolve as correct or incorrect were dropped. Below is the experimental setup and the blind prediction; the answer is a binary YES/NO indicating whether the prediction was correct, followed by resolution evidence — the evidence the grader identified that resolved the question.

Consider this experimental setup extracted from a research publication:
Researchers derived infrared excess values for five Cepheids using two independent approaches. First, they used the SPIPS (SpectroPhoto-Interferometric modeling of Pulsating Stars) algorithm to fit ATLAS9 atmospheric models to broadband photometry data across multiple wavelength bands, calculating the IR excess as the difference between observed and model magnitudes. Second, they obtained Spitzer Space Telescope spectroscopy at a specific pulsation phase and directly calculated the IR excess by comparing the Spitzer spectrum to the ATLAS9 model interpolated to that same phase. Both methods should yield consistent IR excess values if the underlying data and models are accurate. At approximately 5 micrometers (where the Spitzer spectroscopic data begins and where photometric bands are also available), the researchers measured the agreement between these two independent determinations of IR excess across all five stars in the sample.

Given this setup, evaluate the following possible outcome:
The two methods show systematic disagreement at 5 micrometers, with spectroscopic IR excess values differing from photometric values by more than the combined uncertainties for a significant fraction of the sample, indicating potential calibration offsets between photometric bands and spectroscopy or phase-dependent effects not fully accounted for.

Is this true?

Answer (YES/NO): NO